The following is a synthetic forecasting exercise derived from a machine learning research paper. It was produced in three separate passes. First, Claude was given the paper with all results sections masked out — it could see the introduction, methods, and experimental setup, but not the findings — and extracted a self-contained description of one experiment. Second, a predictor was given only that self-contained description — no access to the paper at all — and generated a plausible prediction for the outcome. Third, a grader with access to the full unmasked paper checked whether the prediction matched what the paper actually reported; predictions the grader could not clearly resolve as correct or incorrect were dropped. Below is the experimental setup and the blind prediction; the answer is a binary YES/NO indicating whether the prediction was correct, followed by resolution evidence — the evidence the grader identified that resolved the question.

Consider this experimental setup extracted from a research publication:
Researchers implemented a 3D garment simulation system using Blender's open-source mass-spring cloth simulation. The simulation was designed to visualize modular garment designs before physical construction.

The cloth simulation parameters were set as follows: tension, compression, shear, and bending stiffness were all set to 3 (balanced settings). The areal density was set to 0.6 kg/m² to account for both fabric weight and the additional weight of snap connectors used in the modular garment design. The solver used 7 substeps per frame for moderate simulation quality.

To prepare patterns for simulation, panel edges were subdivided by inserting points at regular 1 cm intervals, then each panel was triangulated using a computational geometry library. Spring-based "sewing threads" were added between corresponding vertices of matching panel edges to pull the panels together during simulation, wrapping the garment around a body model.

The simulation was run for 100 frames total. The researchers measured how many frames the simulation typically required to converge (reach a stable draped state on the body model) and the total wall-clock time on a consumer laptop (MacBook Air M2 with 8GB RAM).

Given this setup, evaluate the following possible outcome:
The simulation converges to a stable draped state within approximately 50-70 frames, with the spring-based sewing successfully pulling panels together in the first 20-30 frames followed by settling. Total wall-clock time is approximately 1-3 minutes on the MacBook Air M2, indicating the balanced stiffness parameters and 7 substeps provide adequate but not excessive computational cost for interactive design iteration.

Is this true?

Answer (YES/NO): NO